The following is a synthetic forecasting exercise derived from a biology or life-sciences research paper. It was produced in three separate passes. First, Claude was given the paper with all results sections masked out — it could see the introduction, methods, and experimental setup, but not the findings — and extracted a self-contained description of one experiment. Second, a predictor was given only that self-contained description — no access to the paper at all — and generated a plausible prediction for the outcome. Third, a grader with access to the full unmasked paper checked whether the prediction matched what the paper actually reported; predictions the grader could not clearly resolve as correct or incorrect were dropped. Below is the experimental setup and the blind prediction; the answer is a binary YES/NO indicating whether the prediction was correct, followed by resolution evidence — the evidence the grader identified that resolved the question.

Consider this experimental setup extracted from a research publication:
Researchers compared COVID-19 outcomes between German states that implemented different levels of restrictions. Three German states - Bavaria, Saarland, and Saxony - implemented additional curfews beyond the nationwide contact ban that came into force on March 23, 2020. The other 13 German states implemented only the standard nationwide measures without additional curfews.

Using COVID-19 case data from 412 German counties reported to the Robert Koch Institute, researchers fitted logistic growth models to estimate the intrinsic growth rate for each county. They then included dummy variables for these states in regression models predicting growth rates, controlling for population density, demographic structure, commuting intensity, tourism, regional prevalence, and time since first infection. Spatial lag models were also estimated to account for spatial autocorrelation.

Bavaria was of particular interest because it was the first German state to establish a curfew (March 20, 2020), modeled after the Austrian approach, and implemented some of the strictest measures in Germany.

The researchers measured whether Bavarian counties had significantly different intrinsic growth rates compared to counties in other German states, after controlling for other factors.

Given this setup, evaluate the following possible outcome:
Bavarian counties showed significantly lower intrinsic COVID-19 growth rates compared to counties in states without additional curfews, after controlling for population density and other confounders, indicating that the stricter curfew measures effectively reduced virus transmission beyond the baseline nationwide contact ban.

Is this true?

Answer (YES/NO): NO